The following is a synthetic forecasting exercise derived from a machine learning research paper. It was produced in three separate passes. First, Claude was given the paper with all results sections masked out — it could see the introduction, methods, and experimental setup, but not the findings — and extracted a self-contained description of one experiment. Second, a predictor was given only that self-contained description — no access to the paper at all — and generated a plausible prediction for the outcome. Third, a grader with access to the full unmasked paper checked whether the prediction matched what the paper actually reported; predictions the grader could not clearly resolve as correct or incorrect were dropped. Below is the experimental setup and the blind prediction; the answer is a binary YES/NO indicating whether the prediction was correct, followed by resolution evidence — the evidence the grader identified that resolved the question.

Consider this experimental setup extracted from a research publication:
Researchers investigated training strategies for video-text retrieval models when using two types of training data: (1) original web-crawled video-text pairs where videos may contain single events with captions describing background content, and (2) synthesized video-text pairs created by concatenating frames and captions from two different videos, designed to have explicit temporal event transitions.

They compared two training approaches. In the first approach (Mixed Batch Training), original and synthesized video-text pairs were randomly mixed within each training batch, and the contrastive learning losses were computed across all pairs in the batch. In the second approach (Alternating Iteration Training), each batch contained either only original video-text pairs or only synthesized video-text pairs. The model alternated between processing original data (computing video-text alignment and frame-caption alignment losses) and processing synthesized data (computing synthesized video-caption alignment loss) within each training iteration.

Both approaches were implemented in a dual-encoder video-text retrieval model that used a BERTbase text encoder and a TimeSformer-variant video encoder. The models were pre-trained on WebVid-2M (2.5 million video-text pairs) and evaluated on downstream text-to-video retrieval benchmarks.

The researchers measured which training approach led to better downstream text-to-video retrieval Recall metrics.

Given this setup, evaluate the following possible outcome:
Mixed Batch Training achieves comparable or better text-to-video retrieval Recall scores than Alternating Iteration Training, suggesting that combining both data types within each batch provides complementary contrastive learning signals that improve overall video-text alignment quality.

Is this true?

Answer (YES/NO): NO